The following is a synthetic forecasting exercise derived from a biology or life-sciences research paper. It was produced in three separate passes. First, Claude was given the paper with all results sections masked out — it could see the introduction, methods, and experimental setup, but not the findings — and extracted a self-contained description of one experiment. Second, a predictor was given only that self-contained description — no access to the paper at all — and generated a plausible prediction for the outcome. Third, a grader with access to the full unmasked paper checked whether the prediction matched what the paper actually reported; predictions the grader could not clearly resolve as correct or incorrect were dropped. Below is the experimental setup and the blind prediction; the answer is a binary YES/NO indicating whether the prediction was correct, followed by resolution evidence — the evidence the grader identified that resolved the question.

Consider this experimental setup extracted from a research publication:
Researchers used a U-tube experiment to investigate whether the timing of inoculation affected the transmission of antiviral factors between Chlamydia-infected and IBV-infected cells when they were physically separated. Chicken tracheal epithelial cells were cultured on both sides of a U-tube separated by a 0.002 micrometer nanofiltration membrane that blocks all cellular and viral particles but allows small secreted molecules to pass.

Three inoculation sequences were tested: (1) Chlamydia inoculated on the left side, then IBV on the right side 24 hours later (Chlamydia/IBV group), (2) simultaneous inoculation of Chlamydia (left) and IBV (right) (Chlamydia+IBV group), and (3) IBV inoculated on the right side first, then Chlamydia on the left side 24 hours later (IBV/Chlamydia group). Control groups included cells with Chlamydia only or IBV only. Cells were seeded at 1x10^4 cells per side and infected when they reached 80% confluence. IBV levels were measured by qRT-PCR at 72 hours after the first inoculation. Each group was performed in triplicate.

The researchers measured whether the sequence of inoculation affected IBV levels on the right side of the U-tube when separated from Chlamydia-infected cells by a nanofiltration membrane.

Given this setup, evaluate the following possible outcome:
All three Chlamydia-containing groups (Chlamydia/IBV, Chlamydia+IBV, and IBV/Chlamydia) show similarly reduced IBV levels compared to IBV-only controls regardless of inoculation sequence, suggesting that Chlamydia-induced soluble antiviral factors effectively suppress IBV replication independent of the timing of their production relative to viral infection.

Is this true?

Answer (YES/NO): NO